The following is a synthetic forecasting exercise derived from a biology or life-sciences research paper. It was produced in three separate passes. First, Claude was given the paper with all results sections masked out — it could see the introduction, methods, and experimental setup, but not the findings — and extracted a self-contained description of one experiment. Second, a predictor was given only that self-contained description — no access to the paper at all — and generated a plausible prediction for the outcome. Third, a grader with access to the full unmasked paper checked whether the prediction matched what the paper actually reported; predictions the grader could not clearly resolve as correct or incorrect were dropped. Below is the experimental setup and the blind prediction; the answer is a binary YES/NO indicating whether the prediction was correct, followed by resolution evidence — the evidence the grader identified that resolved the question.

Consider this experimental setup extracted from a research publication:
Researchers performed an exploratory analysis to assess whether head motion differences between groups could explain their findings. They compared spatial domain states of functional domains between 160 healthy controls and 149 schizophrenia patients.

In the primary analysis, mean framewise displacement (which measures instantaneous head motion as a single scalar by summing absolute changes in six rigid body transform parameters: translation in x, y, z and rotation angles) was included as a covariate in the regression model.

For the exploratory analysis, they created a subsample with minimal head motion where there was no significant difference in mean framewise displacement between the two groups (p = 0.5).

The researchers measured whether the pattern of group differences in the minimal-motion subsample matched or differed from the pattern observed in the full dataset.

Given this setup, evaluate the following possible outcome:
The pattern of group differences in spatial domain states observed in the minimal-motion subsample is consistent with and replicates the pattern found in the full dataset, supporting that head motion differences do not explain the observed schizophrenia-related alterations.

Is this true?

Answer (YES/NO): YES